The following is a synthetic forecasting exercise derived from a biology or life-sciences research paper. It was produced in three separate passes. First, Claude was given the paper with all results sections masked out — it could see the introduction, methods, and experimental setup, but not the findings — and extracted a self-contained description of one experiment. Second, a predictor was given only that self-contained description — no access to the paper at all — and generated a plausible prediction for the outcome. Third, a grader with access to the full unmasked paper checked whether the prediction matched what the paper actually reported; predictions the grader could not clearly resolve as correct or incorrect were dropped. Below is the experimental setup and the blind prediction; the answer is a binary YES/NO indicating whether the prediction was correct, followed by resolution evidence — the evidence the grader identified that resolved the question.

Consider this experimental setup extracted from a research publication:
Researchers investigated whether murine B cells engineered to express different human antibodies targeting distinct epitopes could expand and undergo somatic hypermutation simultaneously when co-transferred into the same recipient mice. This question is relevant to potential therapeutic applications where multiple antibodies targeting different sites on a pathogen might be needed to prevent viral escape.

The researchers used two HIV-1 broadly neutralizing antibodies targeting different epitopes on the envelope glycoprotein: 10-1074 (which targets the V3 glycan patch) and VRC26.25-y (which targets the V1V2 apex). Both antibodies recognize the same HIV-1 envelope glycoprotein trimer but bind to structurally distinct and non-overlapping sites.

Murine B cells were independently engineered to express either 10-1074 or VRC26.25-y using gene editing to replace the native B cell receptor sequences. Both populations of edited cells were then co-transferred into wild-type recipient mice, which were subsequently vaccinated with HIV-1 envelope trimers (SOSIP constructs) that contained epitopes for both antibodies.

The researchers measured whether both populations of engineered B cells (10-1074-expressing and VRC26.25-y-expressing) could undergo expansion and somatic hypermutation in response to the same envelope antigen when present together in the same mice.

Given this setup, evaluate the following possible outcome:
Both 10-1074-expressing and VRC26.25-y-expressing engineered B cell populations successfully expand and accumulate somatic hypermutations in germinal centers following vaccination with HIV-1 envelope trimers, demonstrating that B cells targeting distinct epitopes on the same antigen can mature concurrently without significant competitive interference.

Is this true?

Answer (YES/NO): YES